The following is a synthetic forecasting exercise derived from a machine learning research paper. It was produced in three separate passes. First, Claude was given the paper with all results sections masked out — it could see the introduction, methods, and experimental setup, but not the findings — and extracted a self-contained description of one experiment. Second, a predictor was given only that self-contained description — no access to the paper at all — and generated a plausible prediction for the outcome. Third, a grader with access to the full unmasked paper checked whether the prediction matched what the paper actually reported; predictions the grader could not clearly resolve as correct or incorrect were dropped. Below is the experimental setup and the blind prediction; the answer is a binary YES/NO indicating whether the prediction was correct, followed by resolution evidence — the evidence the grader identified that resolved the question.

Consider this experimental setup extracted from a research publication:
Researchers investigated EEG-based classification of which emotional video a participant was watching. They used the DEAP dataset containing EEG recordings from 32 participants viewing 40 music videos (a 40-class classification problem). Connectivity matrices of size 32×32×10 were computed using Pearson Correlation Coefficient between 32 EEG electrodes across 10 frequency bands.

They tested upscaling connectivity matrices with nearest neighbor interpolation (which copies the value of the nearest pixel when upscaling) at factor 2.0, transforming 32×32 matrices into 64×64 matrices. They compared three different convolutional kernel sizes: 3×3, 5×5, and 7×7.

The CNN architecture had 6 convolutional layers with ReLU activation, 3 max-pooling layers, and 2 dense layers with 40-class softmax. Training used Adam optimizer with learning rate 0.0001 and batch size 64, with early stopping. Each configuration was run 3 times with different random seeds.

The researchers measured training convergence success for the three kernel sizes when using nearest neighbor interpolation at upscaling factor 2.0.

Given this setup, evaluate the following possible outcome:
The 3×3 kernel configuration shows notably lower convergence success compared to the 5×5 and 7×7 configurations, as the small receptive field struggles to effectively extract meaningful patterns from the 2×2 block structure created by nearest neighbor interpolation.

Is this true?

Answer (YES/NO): NO